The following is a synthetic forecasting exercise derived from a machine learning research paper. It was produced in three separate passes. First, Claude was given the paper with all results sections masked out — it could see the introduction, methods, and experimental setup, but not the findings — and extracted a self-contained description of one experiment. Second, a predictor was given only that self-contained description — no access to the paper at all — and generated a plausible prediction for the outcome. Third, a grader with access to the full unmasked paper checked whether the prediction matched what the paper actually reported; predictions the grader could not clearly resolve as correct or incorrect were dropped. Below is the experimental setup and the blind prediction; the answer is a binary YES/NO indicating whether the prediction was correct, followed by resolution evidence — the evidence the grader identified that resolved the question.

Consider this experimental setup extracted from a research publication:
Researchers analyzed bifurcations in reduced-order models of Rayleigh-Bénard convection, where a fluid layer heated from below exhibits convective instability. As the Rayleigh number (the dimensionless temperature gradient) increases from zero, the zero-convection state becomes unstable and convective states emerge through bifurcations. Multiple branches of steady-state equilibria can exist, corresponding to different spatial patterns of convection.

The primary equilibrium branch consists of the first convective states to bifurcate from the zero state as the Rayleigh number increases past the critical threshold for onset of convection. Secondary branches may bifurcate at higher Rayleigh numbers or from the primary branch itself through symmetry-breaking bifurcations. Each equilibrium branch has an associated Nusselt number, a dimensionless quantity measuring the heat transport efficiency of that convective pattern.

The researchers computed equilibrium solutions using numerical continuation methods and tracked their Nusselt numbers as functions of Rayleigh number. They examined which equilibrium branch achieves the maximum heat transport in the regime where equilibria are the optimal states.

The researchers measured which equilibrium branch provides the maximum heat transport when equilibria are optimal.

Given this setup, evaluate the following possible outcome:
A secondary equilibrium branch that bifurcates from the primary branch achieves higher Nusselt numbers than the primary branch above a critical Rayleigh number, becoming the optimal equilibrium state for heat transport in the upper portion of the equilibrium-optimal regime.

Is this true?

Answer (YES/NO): YES